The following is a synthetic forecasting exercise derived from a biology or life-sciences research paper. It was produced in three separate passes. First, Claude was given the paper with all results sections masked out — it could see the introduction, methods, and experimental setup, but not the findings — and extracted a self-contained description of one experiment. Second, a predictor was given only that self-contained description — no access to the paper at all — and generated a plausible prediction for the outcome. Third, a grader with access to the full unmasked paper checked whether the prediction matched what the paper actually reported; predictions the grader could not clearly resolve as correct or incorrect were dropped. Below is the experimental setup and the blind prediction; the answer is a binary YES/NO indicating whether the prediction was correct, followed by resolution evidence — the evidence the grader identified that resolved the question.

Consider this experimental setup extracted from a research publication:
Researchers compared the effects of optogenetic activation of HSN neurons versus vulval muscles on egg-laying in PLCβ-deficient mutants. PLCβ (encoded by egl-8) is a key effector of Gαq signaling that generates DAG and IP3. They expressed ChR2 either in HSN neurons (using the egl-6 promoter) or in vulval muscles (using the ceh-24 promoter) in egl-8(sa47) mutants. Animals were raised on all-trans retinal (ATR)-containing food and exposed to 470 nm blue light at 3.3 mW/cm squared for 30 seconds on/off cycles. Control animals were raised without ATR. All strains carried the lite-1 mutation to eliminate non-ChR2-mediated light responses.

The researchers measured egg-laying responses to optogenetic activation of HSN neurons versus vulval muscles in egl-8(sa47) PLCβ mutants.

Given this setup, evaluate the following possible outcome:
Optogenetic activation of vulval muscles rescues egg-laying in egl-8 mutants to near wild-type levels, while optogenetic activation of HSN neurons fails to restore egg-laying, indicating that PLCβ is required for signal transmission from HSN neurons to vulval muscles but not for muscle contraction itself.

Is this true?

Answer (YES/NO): NO